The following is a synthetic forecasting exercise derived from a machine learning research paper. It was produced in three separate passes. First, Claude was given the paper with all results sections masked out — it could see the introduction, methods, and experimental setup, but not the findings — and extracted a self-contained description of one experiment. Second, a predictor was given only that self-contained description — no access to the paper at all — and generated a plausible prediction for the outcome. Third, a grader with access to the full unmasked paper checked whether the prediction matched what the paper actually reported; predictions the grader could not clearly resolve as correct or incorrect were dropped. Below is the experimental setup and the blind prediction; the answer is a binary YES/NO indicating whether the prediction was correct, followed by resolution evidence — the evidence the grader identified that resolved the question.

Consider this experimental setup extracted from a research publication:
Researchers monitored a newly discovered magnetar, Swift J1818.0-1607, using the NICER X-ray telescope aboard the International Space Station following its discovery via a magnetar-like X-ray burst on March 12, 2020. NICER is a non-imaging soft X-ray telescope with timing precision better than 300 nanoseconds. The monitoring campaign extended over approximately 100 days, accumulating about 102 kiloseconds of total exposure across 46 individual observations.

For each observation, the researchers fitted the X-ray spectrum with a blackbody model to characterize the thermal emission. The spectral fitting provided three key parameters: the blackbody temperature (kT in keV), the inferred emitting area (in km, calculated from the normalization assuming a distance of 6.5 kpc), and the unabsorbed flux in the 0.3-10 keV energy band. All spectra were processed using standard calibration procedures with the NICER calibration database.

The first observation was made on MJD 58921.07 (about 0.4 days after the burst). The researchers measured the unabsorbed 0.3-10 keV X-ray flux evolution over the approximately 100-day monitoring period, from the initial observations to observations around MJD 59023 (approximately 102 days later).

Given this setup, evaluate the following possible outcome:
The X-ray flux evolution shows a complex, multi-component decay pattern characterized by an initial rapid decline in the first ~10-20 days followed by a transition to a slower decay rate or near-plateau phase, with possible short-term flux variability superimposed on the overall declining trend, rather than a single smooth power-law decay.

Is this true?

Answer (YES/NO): YES